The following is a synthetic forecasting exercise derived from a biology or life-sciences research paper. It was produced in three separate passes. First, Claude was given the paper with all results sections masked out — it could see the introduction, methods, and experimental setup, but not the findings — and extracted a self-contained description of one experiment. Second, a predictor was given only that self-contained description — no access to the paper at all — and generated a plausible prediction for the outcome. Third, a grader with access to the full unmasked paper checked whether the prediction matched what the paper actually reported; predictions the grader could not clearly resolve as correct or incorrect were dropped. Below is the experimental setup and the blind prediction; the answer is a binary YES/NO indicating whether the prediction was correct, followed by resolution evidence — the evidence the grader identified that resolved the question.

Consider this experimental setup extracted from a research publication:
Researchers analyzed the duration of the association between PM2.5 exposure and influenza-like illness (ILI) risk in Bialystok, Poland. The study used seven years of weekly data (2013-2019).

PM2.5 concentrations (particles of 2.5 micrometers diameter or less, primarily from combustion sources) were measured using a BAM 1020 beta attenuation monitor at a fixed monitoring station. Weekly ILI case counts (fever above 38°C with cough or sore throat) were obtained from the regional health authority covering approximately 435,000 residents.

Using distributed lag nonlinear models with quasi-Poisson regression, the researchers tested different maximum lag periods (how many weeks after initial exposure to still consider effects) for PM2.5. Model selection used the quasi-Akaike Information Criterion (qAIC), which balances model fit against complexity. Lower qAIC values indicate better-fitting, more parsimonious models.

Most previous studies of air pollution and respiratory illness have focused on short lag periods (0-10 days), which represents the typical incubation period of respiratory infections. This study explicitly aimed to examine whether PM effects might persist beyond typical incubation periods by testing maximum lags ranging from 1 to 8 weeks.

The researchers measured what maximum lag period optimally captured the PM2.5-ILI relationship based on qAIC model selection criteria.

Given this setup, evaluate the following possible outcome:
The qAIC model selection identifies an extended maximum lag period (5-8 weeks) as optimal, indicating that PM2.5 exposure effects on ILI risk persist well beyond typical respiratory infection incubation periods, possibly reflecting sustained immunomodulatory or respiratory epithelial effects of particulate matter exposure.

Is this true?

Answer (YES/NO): YES